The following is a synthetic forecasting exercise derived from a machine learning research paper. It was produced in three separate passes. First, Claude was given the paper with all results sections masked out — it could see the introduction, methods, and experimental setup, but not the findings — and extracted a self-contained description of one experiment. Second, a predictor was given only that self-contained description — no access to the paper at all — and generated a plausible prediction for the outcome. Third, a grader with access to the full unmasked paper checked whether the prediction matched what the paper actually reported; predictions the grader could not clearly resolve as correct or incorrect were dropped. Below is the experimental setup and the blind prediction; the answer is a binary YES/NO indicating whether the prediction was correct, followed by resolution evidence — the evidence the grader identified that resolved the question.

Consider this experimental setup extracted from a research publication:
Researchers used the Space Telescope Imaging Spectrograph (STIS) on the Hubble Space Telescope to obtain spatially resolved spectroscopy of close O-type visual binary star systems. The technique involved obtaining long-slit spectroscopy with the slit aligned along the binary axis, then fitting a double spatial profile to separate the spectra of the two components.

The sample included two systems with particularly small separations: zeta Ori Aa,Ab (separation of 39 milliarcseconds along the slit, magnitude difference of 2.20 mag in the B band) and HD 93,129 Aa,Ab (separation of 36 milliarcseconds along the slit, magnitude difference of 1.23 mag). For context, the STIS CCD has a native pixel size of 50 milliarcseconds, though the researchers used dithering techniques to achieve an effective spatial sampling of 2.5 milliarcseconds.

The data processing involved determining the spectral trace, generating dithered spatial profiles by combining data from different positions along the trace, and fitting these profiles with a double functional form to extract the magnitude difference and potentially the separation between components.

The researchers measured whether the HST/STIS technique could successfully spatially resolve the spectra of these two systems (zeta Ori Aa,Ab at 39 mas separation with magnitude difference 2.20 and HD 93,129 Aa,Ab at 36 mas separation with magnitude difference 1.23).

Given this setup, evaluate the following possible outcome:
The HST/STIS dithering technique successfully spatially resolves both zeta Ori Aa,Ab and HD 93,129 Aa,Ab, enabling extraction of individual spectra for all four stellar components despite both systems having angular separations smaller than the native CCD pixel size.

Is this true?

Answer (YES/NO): NO